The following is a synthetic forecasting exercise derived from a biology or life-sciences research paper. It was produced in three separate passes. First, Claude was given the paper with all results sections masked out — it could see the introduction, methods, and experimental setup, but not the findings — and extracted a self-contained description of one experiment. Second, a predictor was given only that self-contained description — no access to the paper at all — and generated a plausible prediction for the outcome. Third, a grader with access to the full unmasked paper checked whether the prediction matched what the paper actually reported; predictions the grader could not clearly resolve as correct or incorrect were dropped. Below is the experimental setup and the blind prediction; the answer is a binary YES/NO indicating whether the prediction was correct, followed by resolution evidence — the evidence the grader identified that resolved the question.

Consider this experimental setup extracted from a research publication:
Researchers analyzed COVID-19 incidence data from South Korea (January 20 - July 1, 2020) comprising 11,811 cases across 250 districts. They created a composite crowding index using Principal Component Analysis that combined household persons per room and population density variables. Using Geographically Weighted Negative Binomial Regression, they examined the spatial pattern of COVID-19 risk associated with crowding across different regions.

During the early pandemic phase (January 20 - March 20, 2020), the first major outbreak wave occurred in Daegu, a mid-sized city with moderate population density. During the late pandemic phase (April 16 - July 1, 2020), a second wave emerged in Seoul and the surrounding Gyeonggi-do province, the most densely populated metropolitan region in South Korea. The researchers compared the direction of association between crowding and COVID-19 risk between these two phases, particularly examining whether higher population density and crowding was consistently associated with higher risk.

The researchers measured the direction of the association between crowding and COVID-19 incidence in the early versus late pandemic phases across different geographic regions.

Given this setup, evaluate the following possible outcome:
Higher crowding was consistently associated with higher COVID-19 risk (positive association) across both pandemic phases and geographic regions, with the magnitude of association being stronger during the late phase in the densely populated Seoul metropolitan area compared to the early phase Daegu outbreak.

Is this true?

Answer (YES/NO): NO